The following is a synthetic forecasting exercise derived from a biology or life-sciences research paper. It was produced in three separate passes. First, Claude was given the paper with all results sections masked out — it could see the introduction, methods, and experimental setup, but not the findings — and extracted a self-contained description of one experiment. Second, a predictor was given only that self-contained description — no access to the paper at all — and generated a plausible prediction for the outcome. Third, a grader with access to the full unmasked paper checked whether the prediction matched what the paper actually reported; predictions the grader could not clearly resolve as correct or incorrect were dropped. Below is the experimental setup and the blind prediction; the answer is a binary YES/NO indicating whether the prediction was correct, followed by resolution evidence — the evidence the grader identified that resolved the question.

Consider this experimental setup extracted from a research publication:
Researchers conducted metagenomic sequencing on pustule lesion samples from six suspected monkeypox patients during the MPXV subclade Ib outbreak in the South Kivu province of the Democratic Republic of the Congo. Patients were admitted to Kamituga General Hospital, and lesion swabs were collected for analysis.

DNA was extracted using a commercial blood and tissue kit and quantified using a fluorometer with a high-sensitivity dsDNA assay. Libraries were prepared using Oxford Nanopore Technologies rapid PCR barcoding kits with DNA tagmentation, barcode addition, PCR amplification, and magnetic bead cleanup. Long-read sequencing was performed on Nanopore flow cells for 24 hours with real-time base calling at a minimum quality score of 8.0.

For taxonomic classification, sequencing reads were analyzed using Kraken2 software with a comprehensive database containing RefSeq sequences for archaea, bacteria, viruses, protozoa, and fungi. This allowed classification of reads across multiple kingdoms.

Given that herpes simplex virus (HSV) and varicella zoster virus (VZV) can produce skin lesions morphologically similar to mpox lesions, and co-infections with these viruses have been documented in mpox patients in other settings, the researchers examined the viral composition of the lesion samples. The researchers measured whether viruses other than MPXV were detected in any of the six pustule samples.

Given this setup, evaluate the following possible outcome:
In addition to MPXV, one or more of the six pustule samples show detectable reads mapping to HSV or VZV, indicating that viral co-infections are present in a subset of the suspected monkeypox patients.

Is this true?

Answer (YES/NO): NO